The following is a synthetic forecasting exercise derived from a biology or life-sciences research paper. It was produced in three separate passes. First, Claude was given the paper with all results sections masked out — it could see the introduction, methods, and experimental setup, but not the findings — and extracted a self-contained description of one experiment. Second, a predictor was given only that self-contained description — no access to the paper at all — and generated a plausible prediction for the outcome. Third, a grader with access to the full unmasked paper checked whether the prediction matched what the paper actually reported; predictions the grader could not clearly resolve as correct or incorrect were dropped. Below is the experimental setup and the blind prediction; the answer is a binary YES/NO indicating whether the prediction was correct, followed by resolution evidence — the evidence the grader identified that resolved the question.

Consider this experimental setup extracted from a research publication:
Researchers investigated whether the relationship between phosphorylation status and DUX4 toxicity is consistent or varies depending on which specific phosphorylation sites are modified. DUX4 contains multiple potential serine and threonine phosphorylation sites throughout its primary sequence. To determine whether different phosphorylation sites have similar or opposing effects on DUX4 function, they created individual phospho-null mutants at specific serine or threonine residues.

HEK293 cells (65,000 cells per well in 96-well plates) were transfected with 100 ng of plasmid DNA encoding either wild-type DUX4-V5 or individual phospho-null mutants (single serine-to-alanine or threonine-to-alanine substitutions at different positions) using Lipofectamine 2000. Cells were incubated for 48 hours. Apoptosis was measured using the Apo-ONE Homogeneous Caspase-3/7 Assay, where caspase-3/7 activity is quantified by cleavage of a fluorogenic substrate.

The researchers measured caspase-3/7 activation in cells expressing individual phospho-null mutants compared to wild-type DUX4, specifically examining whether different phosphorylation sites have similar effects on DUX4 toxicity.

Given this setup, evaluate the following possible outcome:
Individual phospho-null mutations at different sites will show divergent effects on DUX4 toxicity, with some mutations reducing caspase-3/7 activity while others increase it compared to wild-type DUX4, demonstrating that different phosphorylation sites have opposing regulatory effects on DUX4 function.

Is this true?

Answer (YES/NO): NO